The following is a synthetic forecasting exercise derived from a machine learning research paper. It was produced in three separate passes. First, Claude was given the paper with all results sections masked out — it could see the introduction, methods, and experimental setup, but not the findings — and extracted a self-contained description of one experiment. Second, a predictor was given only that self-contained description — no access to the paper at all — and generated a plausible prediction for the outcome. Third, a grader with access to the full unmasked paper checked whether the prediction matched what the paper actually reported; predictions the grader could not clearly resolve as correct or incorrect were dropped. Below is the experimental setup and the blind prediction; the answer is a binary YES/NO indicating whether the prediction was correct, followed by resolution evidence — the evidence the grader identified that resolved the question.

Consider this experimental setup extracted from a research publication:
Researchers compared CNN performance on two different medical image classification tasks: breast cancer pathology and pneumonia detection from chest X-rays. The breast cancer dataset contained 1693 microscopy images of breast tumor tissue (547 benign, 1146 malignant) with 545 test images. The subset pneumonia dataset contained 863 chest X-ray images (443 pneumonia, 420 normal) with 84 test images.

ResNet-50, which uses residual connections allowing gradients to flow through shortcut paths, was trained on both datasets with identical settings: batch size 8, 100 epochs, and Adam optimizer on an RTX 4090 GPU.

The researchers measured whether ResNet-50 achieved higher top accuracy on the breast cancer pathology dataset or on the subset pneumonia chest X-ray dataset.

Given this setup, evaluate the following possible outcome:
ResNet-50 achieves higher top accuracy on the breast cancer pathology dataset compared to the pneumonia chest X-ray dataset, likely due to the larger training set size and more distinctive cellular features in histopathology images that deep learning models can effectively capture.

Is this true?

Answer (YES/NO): YES